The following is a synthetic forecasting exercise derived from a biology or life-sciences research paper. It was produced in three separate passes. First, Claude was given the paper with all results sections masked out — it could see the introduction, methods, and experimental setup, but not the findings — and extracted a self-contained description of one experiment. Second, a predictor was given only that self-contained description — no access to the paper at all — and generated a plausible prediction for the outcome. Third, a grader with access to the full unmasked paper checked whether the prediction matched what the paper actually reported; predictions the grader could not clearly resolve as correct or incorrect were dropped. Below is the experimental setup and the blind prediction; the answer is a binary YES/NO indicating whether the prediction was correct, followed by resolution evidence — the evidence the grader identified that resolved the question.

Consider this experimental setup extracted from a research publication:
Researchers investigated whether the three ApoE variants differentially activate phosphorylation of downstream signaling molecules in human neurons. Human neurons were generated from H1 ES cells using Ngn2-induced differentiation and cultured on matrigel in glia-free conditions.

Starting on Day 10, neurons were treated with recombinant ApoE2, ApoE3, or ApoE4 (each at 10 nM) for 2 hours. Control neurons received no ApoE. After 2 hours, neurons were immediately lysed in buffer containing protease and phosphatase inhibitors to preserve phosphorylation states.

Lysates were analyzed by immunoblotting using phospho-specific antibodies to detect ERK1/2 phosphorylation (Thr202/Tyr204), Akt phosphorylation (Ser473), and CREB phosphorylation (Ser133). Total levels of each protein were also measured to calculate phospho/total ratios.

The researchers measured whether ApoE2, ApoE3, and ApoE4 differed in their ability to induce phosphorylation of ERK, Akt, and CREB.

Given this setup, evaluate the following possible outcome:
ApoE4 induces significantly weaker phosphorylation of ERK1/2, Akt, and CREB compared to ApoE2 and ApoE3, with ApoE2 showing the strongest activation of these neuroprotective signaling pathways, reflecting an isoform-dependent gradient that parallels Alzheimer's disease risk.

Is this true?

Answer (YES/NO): NO